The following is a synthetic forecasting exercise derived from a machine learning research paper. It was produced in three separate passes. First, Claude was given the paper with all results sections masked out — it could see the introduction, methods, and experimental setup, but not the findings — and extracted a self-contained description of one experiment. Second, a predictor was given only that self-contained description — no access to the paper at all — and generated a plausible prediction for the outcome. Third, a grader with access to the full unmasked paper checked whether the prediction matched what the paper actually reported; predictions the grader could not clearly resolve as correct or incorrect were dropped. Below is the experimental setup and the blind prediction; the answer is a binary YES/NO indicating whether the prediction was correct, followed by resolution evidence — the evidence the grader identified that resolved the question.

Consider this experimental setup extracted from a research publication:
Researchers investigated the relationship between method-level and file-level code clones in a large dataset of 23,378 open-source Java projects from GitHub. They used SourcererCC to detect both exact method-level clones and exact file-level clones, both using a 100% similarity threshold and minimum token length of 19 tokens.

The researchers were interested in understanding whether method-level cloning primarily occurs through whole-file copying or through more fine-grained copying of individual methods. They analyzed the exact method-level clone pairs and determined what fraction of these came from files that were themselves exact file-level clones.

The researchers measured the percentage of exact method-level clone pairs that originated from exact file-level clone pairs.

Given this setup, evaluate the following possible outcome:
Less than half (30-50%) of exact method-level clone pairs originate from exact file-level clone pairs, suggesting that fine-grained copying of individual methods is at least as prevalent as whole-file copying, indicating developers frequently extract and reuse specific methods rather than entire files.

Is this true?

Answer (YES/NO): NO